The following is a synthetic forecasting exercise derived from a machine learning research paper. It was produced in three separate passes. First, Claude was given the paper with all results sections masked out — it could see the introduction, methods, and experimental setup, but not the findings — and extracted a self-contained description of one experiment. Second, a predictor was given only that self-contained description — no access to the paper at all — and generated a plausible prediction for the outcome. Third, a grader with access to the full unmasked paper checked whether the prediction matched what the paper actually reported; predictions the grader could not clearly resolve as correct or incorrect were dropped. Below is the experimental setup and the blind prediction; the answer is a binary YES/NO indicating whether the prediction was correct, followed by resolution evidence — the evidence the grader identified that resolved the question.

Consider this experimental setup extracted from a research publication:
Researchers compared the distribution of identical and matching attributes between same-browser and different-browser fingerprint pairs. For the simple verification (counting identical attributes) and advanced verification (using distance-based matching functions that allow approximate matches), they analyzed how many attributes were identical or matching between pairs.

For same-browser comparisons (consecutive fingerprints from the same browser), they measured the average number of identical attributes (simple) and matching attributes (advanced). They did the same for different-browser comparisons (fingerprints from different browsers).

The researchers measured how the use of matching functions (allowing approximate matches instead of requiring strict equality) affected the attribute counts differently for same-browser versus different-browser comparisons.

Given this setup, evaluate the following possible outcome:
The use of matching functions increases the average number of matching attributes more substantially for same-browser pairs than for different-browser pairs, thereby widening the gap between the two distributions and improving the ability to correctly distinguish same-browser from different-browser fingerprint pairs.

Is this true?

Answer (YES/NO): NO